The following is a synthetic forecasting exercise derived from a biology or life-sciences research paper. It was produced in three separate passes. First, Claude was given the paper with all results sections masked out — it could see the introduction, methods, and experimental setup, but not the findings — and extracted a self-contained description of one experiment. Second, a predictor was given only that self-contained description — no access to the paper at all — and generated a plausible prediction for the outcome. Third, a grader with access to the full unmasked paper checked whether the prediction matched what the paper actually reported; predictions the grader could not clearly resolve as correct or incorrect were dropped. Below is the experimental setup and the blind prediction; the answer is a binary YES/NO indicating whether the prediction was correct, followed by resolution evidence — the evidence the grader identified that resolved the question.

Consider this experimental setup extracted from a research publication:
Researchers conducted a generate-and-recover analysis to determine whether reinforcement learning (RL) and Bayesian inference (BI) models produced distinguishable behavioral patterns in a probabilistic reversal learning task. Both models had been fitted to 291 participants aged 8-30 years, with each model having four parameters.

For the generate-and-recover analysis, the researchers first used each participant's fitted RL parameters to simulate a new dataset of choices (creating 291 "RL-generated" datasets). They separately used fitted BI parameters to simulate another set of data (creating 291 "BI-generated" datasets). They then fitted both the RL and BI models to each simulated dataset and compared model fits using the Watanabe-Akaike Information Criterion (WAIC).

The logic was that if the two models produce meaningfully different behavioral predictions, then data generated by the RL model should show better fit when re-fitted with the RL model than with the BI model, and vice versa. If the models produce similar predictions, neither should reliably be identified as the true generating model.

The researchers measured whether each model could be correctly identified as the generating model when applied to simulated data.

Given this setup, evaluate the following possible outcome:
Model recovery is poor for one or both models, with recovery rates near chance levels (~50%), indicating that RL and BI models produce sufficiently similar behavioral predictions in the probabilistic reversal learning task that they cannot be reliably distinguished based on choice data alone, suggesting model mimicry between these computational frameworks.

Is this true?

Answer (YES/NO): NO